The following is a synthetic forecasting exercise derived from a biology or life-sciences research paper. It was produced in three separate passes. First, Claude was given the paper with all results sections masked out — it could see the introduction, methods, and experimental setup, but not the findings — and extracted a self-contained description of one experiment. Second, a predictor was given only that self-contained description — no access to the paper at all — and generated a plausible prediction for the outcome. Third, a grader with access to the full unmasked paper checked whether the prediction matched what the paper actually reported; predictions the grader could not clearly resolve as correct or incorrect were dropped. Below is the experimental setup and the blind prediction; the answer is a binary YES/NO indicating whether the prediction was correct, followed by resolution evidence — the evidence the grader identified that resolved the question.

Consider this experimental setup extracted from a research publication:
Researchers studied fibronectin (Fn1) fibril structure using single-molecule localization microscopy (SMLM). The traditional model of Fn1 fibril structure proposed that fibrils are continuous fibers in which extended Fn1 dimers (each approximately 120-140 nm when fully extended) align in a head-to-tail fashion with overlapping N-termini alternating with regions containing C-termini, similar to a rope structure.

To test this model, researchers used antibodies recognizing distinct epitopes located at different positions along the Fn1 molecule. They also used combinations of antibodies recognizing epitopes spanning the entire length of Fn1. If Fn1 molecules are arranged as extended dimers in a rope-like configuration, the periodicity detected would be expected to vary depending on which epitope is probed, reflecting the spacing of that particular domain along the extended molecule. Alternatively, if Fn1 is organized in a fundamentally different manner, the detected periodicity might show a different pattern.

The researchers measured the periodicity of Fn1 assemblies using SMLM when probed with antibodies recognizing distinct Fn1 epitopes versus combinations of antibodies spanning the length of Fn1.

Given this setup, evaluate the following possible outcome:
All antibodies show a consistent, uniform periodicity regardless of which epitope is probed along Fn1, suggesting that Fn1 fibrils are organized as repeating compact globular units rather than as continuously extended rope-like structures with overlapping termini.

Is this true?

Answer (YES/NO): YES